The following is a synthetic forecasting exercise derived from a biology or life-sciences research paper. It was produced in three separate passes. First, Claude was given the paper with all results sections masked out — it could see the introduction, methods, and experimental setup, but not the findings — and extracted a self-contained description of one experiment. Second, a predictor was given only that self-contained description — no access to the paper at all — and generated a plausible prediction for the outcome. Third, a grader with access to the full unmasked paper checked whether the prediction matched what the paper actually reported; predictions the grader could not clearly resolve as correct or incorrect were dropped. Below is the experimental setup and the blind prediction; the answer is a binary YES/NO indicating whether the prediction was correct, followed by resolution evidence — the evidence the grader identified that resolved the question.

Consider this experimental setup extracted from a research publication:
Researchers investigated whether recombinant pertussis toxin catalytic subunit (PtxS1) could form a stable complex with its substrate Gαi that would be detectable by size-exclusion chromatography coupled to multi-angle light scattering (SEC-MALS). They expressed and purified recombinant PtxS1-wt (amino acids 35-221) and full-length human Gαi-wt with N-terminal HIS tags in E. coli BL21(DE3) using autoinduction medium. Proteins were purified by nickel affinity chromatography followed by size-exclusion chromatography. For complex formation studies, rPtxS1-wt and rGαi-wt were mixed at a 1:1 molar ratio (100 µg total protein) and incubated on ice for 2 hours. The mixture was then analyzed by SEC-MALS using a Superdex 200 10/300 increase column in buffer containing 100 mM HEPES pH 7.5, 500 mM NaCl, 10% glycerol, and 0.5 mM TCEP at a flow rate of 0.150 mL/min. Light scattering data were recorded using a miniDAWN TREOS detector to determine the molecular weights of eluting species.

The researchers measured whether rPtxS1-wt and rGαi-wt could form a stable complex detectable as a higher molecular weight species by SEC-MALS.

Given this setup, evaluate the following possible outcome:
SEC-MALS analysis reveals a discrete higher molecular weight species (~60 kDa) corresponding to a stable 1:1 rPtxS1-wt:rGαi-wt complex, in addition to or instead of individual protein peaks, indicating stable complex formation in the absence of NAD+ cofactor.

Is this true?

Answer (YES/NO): NO